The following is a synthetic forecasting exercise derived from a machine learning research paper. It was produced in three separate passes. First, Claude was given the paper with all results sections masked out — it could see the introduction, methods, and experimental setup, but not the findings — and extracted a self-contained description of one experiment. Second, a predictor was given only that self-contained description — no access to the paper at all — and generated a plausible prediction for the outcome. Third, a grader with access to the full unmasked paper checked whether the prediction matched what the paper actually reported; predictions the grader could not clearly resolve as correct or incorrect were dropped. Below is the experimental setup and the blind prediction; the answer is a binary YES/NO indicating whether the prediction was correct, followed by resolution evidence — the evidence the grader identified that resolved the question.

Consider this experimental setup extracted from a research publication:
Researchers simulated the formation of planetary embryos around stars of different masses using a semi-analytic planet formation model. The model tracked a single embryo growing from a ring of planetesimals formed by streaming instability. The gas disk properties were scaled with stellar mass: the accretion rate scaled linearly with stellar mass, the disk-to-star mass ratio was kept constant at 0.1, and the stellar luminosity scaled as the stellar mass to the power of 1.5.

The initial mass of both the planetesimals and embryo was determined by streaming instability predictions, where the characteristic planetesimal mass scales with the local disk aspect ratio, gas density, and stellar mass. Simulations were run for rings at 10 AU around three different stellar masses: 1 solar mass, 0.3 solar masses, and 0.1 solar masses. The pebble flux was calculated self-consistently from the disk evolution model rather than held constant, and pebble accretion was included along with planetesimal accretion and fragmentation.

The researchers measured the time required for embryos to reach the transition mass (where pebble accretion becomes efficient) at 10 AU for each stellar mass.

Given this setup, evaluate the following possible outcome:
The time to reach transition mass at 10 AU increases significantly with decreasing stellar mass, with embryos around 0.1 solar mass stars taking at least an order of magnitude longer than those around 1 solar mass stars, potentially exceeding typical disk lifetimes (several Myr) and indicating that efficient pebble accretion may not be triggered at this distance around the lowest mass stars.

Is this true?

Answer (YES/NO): YES